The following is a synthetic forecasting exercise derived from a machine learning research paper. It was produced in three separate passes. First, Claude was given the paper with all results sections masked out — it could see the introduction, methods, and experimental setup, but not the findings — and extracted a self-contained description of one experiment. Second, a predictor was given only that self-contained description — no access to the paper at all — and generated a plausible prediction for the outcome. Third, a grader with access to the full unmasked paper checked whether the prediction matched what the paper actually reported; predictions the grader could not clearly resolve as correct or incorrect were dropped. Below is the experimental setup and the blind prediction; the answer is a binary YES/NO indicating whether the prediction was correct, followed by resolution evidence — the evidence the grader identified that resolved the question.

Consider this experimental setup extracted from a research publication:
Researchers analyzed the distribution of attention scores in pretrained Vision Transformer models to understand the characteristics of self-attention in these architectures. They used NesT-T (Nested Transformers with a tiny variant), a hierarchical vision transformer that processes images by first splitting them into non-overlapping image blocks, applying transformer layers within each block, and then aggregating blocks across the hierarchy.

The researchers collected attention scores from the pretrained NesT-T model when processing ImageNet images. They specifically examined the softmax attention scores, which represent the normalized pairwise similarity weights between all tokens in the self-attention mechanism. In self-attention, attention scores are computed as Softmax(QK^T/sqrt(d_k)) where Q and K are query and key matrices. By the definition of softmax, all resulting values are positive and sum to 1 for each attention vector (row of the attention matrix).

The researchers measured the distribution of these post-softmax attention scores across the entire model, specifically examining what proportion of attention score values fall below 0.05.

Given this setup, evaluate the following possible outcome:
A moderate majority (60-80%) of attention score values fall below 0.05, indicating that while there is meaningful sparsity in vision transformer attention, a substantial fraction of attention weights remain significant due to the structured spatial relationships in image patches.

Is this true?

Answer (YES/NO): NO